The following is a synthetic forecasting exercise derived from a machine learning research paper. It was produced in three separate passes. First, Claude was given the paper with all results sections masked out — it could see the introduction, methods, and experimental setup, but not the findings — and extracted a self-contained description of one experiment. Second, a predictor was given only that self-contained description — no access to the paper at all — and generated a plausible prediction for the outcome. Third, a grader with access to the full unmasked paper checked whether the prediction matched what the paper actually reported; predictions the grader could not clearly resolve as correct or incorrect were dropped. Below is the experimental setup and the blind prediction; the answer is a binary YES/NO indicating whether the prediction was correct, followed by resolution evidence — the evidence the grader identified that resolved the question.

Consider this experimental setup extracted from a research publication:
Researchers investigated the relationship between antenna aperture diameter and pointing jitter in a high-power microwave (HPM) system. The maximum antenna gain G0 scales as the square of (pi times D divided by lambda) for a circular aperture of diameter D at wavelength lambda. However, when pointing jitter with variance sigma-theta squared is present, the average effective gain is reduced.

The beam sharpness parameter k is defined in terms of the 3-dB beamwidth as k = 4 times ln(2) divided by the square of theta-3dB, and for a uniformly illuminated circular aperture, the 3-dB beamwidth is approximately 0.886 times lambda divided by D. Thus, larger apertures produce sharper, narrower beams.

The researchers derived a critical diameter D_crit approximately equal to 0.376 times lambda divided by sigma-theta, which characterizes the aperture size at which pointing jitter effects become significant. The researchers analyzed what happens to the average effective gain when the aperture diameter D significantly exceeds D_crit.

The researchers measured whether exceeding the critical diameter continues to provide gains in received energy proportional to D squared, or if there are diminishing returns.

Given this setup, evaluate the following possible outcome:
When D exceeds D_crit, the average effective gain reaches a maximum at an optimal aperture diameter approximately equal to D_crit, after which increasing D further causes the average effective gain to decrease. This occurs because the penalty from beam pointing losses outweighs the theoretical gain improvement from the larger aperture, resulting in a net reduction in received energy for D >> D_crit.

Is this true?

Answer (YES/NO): NO